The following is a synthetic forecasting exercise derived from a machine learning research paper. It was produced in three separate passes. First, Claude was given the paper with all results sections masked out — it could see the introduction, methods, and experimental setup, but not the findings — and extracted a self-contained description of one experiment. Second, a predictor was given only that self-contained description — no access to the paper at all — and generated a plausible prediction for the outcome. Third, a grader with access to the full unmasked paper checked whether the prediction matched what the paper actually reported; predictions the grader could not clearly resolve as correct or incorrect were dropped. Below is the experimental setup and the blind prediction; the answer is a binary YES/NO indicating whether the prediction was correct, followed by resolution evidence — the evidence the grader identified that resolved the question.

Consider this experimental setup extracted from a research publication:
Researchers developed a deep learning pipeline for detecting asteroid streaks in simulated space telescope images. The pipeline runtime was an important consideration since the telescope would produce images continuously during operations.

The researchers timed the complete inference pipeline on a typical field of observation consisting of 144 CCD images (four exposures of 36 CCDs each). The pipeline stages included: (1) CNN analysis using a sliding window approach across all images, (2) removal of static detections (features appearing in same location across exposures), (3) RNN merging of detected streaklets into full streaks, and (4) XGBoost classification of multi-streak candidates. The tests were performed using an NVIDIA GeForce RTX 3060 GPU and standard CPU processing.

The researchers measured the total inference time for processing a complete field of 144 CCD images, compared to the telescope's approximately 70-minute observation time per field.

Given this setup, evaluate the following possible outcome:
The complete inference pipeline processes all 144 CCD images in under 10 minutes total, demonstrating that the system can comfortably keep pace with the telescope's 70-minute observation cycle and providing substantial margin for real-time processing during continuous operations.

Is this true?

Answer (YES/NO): NO